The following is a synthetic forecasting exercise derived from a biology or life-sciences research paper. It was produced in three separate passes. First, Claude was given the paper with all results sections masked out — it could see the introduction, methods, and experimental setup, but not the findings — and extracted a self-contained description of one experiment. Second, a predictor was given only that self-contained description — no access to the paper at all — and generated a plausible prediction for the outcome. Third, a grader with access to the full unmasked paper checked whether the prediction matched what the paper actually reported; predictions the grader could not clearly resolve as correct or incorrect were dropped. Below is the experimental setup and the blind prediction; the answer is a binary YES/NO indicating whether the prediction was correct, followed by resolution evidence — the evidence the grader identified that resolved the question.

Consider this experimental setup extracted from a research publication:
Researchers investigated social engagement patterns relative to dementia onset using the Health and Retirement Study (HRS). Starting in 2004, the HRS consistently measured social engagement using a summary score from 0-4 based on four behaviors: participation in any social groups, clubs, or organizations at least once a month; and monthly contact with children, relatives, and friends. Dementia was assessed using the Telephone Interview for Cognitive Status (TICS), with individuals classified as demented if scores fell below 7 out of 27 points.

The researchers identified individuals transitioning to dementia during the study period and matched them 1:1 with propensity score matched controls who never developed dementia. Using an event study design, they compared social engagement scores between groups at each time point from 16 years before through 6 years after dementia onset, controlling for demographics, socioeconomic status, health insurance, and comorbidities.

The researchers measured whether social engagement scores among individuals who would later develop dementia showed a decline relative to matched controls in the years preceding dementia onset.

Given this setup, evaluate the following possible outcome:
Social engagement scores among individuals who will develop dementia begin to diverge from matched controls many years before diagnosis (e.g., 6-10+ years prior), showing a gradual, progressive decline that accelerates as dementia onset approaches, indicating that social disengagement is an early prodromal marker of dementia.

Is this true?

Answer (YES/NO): NO